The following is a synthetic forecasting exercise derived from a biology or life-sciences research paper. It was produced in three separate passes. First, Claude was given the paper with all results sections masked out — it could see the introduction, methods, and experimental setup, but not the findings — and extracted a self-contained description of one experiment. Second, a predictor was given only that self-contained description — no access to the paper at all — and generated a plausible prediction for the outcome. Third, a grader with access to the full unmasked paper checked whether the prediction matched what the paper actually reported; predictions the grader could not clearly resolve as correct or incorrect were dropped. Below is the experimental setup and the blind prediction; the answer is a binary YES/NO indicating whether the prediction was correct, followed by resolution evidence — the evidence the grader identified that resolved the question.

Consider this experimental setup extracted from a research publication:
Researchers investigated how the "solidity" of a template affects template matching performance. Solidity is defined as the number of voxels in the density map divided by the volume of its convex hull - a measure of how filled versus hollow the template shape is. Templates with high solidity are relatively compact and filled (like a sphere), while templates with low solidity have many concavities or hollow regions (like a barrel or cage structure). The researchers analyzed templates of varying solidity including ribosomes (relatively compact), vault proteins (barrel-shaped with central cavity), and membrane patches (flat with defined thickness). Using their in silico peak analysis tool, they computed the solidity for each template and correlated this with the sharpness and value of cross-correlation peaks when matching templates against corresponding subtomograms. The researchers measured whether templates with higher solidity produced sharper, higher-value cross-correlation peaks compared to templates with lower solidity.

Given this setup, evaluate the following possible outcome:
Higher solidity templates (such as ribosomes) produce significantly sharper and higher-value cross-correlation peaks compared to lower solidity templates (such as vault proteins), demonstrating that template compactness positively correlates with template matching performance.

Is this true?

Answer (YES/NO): NO